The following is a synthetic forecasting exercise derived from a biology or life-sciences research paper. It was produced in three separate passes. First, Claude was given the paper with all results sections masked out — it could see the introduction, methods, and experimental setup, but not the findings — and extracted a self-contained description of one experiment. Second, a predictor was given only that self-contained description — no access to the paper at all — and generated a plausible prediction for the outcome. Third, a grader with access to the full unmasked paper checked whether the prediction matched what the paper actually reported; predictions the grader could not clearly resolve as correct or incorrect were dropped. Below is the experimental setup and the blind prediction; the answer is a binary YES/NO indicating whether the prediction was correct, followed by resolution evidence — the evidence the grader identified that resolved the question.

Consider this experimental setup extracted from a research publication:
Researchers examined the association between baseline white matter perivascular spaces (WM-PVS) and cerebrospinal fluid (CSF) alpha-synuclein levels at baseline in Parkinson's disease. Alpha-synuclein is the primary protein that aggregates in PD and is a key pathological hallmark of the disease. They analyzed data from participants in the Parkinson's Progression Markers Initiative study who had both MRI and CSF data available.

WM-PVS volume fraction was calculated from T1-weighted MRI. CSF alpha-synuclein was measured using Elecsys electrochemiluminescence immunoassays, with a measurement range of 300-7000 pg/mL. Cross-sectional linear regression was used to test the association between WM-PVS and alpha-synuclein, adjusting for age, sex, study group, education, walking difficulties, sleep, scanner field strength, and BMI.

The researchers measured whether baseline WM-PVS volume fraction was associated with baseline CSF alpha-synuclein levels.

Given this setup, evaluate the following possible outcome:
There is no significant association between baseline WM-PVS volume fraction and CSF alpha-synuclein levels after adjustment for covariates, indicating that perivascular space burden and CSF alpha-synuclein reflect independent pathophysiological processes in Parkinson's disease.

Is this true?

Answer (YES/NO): YES